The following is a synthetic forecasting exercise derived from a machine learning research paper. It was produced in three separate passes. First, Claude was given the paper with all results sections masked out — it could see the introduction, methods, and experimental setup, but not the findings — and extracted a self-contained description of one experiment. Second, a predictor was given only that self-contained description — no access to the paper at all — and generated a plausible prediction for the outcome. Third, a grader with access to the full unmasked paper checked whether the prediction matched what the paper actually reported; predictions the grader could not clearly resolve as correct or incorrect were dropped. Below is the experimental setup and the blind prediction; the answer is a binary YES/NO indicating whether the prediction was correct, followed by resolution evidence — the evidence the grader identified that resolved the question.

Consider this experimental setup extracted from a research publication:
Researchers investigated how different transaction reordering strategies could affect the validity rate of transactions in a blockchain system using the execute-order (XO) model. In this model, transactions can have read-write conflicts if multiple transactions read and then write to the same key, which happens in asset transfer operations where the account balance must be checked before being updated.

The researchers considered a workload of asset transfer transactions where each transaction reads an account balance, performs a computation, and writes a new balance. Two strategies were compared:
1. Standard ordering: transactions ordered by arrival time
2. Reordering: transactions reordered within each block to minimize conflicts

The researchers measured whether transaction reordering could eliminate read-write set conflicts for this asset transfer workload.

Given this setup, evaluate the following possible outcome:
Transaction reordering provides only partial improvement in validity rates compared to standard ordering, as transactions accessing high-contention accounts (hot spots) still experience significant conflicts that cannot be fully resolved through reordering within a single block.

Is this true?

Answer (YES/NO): NO